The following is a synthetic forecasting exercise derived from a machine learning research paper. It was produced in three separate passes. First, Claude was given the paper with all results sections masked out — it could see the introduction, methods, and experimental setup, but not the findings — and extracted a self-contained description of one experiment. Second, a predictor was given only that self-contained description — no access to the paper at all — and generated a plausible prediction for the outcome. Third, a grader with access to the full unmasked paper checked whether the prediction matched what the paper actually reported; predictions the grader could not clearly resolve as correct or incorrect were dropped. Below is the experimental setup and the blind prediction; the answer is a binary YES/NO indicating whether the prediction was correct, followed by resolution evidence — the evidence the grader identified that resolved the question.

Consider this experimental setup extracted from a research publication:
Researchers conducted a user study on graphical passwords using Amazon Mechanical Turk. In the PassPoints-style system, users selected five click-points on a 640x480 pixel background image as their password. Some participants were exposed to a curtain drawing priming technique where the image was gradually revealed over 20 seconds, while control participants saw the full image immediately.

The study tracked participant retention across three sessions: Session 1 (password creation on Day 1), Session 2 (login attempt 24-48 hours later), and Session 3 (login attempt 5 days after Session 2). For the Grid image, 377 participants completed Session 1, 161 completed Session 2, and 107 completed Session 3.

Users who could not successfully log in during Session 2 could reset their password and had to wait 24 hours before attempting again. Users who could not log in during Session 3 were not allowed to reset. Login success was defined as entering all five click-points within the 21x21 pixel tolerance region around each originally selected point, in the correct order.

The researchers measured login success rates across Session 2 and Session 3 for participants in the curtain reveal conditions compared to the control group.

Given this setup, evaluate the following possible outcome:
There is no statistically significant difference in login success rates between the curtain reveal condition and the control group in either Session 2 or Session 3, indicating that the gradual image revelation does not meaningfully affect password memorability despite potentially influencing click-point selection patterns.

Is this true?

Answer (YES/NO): YES